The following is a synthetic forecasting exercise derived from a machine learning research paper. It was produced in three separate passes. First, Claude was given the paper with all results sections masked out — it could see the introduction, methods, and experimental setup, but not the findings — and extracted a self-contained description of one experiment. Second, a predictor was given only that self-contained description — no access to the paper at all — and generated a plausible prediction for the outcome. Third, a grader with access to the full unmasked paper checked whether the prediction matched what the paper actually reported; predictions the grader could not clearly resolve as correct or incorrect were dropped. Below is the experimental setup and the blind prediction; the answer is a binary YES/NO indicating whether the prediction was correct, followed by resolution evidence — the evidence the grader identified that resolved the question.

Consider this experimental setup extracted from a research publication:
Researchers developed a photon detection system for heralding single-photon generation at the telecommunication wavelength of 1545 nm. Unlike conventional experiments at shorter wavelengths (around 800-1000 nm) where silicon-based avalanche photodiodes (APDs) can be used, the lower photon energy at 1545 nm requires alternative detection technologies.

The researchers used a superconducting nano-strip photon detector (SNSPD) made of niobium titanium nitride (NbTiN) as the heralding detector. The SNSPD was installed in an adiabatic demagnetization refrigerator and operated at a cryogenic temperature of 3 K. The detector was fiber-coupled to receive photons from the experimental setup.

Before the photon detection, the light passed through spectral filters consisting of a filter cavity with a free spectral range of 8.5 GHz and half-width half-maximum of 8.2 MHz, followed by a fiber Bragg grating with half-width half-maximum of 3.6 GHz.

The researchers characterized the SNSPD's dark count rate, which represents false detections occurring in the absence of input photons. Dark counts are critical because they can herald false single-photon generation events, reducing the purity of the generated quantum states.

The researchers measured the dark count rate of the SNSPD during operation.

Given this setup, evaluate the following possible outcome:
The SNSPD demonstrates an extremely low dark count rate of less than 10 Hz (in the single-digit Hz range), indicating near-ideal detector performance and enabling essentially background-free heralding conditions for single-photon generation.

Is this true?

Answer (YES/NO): NO